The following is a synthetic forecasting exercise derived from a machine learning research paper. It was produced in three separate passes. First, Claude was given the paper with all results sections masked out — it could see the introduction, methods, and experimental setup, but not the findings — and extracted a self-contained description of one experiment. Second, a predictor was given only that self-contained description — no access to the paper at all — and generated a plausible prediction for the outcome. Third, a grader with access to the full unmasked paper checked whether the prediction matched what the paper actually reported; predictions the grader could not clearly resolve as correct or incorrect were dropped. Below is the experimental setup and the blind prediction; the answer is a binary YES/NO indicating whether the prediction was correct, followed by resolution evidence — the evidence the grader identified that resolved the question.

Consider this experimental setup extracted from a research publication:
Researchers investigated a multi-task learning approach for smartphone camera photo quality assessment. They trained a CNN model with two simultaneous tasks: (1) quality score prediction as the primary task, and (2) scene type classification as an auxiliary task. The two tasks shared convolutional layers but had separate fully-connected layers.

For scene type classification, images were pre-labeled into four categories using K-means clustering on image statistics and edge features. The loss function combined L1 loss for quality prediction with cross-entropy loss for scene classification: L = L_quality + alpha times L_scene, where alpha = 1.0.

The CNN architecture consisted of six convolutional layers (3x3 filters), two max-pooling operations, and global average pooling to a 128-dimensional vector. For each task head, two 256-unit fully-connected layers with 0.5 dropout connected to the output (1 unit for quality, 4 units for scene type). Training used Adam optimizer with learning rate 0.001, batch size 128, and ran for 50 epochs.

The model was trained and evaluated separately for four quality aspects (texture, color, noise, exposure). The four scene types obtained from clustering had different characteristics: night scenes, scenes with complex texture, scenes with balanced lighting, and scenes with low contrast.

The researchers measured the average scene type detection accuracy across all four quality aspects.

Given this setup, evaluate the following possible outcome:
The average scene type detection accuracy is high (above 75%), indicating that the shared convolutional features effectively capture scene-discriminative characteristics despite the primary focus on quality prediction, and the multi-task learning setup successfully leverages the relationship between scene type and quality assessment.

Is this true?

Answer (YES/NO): NO